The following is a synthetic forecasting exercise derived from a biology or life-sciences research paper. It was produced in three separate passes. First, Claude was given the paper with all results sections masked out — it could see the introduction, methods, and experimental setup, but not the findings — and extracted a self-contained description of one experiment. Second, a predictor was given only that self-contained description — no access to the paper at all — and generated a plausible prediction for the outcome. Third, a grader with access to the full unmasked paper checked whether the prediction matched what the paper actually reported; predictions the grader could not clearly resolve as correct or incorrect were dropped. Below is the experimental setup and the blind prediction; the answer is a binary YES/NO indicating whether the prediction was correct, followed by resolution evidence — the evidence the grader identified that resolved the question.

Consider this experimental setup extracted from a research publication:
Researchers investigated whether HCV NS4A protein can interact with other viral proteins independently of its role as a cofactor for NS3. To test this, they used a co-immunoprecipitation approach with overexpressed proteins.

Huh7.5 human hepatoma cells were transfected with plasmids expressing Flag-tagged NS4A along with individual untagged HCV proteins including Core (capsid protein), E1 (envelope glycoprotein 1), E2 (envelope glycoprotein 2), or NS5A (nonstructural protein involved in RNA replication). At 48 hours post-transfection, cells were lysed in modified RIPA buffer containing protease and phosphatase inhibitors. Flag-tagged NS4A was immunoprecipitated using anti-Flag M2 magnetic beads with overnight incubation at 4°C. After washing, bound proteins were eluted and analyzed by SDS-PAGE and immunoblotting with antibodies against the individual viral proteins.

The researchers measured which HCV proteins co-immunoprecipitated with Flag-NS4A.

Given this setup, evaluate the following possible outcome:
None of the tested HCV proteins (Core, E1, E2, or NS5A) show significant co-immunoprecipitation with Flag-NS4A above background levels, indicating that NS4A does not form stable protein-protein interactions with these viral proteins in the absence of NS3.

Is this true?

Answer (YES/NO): NO